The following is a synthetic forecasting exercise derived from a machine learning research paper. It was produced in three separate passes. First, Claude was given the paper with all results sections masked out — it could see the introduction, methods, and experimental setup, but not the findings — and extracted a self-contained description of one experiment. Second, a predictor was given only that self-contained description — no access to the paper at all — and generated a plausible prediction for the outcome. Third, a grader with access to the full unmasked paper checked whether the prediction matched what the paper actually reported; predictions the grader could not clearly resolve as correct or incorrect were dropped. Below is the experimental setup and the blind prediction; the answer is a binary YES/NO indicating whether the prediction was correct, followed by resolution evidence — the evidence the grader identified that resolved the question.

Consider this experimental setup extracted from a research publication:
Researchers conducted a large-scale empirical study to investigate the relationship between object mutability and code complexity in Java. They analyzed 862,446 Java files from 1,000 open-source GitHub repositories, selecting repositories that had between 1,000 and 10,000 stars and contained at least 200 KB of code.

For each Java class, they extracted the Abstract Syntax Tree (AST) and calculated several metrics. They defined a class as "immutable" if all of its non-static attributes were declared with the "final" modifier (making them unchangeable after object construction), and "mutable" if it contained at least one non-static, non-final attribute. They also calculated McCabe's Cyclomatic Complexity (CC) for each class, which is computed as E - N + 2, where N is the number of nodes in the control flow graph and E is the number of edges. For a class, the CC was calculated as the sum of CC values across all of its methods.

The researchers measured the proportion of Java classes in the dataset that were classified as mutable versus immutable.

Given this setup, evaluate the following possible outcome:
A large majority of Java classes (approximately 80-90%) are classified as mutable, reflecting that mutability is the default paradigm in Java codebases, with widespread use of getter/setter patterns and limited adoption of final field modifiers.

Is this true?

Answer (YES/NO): NO